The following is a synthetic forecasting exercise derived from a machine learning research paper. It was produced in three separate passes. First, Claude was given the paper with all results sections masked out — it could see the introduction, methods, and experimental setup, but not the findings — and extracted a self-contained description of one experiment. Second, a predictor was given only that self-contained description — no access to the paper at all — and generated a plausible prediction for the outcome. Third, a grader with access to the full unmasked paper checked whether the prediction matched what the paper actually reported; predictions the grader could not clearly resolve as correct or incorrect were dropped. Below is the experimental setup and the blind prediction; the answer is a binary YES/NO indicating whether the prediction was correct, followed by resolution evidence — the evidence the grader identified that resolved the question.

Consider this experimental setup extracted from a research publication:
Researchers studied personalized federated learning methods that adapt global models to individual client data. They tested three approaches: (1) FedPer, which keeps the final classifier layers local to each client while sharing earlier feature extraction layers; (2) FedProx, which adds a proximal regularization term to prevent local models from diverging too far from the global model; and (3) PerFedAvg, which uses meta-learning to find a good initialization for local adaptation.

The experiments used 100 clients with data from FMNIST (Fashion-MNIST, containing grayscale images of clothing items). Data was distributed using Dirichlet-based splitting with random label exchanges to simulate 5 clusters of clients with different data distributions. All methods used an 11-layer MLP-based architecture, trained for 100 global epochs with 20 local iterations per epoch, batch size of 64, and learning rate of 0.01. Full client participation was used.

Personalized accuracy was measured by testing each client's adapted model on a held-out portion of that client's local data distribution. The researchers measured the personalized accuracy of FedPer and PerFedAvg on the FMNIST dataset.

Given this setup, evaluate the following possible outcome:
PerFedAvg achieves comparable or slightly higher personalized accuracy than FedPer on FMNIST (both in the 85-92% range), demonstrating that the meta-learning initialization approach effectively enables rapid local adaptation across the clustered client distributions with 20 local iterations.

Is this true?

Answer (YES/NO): NO